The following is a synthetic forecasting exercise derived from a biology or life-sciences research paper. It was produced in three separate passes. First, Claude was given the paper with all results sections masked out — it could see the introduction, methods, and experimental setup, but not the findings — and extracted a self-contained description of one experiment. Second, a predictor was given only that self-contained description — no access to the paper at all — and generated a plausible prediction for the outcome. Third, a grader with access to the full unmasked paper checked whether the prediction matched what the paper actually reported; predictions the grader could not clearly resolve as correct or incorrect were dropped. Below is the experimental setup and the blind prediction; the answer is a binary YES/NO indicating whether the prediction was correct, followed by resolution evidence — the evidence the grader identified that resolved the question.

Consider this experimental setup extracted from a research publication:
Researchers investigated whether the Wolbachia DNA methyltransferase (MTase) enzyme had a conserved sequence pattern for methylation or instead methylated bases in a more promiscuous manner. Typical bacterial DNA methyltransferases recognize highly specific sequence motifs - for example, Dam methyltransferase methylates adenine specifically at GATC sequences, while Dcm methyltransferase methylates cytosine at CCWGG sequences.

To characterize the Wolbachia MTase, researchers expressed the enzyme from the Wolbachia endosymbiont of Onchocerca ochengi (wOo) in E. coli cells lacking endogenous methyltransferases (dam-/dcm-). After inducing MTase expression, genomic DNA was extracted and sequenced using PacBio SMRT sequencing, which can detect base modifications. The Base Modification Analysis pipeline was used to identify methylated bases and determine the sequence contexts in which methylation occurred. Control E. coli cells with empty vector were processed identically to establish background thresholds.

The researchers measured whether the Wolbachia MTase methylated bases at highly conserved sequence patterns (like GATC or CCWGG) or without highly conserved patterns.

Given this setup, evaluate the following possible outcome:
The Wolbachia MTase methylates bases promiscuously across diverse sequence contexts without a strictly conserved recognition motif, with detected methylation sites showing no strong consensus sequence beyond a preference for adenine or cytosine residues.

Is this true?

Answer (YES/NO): NO